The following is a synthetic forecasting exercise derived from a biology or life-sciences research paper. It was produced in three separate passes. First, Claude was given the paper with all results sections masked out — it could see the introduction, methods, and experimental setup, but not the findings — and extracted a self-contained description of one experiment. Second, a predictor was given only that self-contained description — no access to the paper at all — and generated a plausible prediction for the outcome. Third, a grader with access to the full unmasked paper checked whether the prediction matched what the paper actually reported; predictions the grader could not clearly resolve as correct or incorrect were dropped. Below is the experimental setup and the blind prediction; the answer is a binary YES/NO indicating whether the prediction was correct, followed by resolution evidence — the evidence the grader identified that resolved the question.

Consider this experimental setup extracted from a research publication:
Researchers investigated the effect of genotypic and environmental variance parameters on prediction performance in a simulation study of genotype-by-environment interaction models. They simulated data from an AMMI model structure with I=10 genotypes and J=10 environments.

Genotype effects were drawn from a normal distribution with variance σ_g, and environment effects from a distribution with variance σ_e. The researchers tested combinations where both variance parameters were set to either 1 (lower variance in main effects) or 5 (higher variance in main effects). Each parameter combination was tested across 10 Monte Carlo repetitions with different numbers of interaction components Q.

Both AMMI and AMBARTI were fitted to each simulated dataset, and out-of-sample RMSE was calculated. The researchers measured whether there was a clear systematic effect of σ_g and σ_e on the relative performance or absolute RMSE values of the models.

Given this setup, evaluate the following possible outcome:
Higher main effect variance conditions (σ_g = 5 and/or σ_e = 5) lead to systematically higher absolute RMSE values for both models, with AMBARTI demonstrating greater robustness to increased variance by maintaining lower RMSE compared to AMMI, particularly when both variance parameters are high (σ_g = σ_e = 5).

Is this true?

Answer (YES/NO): NO